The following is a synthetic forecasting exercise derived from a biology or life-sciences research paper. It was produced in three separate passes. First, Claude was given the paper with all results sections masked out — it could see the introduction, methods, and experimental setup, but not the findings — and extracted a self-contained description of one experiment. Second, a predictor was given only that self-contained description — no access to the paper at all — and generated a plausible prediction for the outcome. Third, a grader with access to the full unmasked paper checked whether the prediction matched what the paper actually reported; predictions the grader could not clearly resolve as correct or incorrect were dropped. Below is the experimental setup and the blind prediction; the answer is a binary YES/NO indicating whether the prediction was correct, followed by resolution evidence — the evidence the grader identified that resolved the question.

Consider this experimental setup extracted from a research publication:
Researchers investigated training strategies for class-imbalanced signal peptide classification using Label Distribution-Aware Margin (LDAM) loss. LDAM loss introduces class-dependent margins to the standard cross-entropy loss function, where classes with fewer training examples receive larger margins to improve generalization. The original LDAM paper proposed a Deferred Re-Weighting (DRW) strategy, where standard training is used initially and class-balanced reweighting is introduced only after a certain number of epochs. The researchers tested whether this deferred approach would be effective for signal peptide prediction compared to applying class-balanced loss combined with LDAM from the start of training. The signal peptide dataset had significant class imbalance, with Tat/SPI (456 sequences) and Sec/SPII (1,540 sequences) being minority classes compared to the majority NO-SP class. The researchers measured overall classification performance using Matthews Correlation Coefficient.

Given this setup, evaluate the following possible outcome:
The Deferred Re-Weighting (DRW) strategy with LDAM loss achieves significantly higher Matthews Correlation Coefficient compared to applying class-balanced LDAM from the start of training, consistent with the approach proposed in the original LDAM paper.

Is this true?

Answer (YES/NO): NO